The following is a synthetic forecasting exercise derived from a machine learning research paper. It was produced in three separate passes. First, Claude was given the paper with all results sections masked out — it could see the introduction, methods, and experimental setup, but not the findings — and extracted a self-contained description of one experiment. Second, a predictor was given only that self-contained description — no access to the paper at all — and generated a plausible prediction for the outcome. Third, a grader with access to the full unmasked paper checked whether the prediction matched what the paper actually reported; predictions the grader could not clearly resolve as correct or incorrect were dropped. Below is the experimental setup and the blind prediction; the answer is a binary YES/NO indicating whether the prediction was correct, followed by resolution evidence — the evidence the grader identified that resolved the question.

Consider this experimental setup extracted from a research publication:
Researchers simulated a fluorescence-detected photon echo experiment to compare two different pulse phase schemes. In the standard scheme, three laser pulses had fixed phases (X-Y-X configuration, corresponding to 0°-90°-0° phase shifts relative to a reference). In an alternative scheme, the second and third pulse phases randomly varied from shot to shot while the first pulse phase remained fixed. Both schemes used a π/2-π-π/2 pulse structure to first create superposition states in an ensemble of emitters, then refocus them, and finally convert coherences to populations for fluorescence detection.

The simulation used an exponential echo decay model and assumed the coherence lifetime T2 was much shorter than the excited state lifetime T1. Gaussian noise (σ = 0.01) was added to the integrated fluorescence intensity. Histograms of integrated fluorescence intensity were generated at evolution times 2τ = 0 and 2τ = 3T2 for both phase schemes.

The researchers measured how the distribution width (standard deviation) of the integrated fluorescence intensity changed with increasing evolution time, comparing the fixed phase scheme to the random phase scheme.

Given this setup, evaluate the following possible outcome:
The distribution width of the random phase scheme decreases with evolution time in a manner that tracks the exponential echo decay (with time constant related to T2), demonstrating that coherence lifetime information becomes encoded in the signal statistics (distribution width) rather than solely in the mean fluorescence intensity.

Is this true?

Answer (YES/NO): YES